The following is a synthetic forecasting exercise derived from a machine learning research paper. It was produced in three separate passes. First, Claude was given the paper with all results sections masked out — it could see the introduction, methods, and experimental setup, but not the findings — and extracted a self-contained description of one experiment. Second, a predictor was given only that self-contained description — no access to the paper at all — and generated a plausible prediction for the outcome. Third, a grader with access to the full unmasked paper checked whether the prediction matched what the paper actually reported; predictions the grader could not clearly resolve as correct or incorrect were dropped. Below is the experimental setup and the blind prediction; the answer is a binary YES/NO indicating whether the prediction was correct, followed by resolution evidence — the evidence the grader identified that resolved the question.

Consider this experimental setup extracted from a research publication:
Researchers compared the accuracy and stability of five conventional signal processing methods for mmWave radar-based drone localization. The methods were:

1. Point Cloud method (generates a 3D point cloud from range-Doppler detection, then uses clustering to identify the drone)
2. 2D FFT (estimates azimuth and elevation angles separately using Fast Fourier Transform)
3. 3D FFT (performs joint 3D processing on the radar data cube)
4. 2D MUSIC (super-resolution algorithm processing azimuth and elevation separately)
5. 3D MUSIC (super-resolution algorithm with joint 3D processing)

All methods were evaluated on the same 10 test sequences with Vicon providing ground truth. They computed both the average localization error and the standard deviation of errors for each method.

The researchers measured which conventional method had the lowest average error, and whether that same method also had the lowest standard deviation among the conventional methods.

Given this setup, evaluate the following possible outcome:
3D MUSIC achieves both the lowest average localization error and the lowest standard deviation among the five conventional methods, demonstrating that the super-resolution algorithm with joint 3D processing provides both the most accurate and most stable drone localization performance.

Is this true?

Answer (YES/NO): NO